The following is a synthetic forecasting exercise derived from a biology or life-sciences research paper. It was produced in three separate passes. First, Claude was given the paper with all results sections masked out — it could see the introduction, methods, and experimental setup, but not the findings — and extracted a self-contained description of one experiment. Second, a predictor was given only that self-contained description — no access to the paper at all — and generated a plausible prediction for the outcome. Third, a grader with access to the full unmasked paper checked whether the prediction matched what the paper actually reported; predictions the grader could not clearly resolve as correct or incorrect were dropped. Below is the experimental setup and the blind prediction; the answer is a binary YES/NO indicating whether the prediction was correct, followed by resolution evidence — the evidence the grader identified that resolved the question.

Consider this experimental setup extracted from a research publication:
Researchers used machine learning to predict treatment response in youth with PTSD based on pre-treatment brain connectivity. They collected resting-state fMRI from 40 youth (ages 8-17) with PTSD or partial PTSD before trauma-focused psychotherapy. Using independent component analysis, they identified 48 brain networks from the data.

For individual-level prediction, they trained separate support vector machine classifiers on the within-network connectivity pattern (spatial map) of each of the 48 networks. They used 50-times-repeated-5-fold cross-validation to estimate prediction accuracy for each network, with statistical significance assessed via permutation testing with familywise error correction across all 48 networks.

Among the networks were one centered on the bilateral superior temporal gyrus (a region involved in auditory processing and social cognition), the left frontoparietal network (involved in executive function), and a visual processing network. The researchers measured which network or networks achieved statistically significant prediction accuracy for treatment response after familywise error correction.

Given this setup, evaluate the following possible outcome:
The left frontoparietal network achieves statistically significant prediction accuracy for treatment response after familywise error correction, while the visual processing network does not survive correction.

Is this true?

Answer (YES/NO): NO